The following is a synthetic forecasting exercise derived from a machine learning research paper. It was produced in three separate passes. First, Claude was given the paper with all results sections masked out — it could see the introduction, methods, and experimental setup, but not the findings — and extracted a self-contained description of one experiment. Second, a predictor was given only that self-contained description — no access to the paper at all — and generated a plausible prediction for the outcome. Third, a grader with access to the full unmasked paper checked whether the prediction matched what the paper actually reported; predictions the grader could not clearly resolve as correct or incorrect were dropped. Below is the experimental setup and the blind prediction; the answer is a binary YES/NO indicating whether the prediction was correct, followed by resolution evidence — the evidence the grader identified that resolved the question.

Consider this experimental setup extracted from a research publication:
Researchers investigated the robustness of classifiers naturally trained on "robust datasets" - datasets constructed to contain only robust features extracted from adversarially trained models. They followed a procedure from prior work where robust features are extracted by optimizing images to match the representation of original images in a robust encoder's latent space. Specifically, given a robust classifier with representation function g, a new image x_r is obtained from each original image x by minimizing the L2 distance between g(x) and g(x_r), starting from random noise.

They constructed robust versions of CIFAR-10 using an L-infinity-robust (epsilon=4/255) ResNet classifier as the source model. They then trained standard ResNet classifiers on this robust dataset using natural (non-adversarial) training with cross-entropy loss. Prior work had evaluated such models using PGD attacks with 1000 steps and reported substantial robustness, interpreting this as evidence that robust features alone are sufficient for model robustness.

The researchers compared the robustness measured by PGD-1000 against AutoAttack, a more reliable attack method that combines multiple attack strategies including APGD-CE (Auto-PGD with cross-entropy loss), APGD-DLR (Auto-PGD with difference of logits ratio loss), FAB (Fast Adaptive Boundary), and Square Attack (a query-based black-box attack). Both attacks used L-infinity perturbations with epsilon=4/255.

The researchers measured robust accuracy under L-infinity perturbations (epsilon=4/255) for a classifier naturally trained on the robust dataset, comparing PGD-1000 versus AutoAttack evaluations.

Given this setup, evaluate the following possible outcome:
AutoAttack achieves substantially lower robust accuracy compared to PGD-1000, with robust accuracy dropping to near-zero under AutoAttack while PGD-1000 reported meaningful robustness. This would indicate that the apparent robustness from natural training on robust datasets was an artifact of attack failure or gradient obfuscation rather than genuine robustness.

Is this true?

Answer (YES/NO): YES